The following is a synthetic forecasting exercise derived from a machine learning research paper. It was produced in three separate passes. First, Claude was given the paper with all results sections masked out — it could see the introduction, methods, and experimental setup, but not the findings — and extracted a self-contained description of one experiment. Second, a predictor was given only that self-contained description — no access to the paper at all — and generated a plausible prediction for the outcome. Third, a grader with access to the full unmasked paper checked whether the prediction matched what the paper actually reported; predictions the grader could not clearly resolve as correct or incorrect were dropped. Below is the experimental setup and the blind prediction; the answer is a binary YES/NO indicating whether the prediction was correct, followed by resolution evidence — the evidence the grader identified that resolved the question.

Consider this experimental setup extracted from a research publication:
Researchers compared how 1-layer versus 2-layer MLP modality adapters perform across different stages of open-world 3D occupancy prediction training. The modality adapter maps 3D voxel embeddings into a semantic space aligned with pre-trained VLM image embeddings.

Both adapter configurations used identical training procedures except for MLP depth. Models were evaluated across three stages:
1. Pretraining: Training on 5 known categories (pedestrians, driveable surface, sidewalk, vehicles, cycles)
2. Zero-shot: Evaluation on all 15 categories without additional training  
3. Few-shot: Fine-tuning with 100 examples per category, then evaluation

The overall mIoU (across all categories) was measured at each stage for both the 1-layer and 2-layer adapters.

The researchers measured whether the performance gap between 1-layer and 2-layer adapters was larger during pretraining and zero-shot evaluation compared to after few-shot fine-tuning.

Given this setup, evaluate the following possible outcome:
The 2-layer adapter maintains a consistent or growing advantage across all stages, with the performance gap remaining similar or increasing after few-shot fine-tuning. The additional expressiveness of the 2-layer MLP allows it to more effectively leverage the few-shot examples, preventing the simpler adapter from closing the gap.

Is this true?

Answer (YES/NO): NO